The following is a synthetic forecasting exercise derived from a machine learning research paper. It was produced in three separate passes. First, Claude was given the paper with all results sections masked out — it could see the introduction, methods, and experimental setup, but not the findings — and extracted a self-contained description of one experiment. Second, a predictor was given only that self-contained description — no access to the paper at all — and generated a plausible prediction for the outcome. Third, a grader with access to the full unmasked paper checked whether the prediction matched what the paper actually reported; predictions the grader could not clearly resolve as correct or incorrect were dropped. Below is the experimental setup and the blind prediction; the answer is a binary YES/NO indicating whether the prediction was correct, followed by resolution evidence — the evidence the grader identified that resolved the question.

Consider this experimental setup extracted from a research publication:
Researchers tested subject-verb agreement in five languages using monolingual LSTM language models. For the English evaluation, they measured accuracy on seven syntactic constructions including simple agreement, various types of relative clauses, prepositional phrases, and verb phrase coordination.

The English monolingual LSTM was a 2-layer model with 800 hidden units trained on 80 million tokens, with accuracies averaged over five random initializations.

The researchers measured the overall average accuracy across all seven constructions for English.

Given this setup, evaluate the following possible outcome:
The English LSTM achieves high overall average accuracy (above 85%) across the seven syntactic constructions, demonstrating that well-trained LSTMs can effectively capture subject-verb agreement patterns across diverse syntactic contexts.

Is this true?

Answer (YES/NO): NO